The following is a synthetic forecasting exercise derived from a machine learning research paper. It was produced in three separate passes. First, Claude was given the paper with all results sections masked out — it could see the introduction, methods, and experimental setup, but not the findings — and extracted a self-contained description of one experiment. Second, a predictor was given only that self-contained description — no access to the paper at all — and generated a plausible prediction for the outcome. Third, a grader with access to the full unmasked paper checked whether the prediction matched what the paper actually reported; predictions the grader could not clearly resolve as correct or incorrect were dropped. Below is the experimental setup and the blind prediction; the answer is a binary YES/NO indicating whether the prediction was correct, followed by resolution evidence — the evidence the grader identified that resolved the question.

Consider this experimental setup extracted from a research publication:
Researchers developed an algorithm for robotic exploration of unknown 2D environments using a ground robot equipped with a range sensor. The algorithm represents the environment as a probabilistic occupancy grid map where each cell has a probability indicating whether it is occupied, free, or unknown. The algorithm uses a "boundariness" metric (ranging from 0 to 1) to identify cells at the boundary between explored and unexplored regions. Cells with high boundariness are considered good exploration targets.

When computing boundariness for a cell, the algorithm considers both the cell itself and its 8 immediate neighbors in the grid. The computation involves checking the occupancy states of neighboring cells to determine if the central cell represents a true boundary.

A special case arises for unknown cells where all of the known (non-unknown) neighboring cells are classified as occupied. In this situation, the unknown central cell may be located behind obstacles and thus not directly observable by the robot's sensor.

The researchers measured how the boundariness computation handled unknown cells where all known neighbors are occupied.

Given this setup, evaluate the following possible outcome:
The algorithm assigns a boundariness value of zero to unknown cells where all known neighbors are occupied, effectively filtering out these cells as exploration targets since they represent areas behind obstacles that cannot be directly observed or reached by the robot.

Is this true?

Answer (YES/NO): YES